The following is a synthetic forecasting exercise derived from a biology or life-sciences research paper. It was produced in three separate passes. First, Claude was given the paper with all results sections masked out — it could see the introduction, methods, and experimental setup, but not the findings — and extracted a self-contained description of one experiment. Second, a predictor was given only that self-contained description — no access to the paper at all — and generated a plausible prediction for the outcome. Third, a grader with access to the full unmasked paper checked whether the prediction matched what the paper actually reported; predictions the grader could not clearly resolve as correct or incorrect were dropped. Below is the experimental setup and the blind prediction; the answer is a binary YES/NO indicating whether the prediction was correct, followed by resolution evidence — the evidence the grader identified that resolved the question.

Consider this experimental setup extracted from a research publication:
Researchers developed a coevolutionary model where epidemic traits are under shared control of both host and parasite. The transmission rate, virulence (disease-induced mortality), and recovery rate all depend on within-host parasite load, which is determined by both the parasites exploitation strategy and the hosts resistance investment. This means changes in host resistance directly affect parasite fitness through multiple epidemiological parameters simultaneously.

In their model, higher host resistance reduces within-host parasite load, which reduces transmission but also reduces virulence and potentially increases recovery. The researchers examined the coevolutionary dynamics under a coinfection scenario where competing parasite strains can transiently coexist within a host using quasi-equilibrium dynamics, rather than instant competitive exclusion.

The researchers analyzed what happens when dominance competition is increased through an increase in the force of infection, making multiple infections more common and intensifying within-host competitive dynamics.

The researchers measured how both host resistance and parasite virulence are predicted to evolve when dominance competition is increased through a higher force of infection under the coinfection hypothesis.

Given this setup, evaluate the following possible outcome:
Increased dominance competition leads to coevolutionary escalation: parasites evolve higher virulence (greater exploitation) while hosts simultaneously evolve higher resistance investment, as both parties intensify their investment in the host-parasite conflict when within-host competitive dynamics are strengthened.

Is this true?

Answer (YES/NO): NO